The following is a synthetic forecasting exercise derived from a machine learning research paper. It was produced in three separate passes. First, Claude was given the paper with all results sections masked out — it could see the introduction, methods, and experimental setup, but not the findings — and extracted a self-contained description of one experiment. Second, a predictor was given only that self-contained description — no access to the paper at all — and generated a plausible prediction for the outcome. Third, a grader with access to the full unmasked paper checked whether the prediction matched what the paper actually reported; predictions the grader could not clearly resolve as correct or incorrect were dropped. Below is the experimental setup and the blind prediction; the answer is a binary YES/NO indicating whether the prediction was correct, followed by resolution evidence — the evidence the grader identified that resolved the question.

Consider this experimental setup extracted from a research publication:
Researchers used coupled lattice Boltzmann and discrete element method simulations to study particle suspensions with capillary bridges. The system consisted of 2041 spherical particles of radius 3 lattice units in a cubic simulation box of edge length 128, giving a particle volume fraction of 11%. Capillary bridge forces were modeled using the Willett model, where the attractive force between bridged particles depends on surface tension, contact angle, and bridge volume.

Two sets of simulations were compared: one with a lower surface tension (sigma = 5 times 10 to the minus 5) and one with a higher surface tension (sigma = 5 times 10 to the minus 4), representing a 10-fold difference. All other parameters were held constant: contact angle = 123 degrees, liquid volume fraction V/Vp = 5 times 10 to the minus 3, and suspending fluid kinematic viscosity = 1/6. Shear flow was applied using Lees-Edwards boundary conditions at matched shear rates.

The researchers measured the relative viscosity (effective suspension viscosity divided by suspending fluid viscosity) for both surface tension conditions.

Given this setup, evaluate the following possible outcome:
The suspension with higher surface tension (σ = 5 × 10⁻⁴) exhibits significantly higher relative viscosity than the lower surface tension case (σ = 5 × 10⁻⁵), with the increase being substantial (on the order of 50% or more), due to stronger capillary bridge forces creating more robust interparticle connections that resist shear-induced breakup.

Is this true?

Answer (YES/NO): NO